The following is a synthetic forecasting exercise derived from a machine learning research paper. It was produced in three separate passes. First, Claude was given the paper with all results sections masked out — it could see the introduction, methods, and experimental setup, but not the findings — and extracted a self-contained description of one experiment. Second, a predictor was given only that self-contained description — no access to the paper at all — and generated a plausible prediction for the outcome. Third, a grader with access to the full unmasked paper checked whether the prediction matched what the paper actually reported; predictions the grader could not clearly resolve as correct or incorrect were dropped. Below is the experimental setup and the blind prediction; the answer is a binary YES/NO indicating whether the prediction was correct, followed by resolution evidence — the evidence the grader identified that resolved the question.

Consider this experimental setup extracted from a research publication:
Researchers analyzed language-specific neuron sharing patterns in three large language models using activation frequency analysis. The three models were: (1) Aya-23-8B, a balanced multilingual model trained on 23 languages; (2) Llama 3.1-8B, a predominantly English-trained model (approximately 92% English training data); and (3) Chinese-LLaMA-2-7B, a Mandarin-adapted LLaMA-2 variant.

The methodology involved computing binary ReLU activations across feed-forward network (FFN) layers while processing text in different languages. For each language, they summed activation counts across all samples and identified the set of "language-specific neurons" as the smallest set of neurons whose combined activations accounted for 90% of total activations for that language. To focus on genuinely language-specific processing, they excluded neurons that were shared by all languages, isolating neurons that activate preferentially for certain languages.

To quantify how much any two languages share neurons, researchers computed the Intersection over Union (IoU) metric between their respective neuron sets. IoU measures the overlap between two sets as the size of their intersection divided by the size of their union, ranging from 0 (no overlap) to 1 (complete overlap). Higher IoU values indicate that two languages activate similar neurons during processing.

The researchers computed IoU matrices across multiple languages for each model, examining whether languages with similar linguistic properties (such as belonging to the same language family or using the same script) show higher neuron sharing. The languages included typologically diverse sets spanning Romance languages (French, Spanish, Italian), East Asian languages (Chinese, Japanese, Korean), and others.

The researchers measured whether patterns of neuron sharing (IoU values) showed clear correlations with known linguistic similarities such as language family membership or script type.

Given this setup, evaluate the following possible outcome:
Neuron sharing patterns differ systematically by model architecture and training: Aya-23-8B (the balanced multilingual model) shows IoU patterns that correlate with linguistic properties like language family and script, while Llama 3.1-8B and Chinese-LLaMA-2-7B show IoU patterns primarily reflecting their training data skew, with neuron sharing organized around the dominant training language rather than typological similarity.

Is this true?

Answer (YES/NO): NO